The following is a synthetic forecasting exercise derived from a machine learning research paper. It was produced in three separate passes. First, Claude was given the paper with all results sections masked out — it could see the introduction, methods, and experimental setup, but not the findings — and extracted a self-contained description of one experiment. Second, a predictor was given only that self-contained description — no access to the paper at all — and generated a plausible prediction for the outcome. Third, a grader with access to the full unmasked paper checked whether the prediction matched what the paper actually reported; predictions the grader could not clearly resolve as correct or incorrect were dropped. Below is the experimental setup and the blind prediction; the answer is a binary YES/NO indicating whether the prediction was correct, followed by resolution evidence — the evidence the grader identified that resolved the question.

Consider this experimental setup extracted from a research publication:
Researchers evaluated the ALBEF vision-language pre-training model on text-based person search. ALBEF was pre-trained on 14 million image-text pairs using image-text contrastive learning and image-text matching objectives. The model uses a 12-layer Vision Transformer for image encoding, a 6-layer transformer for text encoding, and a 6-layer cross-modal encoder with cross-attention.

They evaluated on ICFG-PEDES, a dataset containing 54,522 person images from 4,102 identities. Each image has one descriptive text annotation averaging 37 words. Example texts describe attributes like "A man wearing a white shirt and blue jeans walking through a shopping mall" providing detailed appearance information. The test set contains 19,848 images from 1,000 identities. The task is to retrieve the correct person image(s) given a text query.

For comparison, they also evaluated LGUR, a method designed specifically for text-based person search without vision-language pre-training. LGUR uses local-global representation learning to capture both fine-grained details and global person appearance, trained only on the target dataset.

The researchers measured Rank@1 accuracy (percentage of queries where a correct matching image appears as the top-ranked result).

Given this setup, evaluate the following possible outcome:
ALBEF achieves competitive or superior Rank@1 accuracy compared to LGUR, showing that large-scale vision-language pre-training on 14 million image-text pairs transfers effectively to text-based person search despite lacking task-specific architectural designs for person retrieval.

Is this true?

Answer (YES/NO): NO